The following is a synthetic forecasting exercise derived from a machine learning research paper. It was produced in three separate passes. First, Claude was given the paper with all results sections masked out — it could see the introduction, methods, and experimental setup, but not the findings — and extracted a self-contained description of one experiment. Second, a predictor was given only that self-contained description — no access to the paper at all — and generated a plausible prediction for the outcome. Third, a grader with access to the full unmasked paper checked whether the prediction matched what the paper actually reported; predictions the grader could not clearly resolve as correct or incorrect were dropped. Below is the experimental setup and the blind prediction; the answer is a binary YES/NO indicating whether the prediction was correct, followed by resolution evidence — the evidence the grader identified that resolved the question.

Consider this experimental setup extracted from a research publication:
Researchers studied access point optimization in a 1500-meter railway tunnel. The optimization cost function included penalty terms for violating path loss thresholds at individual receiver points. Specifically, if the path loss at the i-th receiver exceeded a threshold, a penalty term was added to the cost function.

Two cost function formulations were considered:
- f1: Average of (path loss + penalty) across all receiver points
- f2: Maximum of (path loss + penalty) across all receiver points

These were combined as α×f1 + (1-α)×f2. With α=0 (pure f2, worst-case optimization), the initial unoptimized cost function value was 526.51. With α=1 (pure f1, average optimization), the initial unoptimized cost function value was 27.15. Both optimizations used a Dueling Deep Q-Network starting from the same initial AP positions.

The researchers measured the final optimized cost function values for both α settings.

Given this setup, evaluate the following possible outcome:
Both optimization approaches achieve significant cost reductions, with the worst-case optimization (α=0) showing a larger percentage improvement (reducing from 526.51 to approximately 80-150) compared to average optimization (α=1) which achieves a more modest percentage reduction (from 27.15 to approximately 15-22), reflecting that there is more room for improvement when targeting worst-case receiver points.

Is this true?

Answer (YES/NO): YES